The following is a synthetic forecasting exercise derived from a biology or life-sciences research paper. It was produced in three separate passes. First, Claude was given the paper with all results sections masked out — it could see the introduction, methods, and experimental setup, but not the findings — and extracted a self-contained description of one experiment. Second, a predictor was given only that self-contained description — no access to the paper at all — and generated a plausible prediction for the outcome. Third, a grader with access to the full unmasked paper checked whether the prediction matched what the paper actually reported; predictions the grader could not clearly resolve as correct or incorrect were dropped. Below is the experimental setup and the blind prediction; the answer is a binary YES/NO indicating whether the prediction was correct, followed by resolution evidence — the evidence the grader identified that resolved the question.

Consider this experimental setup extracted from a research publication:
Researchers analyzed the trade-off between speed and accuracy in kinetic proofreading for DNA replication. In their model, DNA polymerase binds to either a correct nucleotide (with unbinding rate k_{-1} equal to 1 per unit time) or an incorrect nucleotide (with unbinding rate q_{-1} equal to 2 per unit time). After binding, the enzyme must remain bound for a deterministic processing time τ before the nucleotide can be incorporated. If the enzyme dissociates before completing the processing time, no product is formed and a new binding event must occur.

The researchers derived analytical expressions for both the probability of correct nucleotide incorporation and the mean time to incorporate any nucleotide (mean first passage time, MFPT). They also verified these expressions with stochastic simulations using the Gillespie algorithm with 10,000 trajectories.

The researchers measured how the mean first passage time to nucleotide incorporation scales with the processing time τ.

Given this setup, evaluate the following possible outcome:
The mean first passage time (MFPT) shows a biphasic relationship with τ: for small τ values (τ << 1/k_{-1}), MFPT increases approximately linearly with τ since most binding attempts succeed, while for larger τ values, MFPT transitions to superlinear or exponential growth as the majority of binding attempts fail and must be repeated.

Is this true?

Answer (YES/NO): NO